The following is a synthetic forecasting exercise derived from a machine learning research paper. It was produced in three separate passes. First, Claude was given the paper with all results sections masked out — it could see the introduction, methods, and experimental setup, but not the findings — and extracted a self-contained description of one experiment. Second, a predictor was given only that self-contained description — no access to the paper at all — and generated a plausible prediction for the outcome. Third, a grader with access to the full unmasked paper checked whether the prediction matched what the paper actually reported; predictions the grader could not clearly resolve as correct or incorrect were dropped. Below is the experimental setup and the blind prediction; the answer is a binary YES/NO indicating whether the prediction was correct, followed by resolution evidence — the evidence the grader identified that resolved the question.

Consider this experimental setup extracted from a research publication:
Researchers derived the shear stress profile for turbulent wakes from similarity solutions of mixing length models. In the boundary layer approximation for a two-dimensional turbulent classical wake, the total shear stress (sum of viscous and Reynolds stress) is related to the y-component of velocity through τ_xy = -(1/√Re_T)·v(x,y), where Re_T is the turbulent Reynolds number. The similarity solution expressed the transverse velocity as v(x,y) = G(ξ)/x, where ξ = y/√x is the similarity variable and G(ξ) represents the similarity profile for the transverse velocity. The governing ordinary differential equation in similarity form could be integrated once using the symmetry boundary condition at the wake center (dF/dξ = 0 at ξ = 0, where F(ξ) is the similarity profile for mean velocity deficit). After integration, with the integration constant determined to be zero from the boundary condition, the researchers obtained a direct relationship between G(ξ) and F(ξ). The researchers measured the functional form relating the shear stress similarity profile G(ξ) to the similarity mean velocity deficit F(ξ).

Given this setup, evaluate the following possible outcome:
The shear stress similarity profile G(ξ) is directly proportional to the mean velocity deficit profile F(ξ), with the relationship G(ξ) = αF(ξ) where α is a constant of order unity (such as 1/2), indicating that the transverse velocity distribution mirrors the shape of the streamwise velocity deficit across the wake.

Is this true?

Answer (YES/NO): NO